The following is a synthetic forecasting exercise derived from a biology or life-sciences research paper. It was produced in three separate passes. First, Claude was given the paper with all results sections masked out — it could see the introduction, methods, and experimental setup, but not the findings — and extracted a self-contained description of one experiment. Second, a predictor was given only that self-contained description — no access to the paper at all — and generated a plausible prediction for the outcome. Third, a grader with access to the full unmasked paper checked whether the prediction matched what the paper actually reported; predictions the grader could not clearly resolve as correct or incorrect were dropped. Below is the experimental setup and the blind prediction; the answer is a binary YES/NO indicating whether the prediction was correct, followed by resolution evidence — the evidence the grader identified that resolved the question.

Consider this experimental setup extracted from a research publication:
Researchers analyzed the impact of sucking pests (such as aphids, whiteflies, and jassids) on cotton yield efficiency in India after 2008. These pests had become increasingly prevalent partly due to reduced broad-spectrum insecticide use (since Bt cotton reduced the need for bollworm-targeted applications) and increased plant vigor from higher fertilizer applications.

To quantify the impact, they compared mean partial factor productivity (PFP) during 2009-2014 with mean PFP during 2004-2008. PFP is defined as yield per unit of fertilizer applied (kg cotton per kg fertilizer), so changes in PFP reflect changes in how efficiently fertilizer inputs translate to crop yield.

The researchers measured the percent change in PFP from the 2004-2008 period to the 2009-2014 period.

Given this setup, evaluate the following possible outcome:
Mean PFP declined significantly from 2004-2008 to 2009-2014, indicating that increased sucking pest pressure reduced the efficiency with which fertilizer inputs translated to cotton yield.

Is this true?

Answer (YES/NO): YES